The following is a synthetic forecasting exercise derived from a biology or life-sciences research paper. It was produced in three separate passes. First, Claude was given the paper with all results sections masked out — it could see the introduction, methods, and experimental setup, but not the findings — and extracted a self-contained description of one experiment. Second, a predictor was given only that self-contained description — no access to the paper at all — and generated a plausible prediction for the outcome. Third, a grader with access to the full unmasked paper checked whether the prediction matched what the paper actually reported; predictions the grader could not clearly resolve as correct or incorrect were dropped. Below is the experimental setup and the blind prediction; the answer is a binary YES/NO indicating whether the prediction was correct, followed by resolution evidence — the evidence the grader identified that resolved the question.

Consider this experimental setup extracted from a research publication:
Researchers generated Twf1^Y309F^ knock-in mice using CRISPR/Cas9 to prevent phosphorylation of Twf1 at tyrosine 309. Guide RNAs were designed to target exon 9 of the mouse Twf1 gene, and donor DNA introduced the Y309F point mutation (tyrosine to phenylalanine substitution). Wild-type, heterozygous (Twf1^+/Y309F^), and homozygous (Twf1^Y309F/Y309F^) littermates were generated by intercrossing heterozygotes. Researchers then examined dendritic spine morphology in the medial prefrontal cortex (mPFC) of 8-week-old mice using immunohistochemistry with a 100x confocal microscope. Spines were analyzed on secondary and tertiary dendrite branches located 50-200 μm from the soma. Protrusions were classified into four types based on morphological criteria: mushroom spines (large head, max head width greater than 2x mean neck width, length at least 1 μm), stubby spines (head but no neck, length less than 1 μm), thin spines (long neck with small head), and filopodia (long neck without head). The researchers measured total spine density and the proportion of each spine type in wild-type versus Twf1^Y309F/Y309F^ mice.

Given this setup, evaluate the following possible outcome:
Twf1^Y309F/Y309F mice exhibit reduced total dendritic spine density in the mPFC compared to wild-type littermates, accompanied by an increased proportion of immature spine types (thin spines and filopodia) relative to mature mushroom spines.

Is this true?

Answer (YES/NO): NO